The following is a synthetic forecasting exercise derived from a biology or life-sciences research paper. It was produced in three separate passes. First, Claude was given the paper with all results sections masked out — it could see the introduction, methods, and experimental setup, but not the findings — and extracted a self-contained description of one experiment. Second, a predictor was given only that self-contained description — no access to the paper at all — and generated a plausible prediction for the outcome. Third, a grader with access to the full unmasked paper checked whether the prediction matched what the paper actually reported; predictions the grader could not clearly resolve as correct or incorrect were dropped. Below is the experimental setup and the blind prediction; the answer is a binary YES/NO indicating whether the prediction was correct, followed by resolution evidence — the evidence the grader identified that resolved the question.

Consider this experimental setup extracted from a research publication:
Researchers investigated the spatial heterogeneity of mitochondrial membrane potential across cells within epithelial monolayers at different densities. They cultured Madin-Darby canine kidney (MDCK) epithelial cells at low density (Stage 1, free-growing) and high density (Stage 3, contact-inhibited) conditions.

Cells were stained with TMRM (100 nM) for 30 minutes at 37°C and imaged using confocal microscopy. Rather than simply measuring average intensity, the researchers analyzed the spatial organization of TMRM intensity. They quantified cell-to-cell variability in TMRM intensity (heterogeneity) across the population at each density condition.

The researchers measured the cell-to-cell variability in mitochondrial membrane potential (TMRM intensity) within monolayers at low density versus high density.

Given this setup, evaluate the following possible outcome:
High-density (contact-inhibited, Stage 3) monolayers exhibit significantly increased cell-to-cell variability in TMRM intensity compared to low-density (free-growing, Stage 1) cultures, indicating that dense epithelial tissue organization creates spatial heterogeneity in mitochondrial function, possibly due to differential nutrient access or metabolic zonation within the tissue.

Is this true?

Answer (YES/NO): NO